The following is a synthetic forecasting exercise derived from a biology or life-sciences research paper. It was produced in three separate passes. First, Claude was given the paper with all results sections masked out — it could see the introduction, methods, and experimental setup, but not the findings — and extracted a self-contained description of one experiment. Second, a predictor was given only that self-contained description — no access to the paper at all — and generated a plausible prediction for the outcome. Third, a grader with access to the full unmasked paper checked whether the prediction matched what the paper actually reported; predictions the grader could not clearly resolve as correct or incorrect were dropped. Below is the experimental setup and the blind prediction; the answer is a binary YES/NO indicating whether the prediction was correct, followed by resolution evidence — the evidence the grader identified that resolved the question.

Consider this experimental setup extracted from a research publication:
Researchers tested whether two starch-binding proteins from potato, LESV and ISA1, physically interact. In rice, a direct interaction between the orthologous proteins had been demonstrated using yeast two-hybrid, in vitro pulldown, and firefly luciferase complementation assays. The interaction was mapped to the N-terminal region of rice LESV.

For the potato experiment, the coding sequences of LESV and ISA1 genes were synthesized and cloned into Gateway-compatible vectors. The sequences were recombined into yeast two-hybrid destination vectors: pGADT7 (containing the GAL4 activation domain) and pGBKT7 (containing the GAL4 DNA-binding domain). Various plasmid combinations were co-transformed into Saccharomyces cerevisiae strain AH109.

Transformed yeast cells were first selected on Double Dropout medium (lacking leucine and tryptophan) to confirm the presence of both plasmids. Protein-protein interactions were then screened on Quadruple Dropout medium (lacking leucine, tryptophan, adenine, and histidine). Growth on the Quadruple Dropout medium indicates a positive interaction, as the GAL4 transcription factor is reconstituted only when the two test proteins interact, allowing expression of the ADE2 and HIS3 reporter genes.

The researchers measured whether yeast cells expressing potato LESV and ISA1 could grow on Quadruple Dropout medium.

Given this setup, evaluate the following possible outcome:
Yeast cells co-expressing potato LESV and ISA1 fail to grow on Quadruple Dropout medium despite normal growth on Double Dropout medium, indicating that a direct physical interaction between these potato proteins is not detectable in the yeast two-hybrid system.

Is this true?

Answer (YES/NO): NO